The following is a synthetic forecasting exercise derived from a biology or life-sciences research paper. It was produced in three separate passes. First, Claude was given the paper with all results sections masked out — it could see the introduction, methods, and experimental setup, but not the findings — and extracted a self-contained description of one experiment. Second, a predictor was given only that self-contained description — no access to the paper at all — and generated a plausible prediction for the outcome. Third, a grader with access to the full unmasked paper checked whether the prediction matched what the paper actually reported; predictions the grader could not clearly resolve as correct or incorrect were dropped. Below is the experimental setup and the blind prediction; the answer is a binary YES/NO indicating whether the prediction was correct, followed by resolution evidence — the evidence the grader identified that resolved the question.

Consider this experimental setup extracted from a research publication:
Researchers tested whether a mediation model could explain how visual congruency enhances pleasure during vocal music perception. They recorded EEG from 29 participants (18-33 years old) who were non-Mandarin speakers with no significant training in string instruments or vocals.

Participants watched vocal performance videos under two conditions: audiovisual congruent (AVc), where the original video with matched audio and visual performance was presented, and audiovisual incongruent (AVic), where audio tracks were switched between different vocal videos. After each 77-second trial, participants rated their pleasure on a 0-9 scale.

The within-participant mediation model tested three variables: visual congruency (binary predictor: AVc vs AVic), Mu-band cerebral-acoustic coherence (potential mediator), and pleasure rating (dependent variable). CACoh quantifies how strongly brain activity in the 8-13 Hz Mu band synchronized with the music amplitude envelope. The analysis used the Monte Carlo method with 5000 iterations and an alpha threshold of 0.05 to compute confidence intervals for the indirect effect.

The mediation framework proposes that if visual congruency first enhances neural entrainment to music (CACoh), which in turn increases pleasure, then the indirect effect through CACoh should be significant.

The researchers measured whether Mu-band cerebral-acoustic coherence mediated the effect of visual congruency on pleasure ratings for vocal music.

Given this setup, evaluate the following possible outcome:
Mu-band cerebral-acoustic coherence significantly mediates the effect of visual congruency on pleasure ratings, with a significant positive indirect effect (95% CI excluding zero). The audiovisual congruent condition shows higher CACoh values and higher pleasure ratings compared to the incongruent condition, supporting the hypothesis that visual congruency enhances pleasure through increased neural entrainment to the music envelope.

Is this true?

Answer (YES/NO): YES